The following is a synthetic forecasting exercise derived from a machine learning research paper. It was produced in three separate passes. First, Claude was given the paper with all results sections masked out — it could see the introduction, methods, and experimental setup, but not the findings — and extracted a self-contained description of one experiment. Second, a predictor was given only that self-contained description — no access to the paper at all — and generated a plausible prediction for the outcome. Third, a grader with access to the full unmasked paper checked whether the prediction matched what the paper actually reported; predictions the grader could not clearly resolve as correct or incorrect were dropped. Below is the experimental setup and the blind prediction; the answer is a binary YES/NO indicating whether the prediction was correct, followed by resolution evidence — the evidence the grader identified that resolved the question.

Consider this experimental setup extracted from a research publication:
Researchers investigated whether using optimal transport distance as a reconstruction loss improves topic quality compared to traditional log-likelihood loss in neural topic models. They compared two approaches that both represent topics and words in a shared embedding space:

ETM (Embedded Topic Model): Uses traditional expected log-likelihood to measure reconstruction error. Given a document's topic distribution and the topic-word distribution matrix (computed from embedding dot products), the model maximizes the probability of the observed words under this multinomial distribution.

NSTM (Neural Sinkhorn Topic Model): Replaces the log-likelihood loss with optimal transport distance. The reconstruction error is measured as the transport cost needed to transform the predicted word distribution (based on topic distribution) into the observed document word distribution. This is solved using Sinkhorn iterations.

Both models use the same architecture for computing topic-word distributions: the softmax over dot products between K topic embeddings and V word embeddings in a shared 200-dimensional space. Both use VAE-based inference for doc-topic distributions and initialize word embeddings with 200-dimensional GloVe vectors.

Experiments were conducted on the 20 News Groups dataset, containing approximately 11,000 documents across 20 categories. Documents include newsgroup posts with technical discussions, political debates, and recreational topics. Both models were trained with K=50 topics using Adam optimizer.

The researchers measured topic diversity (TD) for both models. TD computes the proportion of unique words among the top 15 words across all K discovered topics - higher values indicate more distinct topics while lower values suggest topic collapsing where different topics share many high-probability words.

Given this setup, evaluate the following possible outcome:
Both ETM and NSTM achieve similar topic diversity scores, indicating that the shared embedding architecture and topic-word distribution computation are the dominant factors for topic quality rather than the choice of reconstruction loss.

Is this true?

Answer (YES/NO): YES